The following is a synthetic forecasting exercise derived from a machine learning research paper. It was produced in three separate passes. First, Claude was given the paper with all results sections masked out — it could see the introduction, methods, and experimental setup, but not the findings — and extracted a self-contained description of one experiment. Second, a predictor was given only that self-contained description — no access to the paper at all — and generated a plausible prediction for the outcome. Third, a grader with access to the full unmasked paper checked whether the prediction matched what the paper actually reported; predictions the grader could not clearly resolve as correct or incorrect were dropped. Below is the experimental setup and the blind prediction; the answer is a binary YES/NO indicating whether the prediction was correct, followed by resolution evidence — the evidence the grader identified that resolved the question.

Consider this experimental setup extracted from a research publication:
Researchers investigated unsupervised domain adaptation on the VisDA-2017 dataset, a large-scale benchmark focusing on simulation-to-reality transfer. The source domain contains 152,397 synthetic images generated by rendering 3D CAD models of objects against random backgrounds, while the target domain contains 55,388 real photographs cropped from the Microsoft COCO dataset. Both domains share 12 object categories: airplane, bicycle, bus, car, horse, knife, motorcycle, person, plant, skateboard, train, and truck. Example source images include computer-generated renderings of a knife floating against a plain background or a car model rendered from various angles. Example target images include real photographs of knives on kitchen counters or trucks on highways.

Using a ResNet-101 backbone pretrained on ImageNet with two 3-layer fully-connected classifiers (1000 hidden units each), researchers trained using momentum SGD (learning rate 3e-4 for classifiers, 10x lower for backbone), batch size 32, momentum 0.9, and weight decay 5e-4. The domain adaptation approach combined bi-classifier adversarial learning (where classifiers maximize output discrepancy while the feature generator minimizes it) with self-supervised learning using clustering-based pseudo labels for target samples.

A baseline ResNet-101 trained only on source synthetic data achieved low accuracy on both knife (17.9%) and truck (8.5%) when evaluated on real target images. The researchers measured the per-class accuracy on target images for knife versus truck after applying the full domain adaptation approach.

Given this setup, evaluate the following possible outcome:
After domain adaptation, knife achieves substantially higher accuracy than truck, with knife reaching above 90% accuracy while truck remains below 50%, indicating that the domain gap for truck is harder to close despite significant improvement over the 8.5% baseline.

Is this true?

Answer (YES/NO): YES